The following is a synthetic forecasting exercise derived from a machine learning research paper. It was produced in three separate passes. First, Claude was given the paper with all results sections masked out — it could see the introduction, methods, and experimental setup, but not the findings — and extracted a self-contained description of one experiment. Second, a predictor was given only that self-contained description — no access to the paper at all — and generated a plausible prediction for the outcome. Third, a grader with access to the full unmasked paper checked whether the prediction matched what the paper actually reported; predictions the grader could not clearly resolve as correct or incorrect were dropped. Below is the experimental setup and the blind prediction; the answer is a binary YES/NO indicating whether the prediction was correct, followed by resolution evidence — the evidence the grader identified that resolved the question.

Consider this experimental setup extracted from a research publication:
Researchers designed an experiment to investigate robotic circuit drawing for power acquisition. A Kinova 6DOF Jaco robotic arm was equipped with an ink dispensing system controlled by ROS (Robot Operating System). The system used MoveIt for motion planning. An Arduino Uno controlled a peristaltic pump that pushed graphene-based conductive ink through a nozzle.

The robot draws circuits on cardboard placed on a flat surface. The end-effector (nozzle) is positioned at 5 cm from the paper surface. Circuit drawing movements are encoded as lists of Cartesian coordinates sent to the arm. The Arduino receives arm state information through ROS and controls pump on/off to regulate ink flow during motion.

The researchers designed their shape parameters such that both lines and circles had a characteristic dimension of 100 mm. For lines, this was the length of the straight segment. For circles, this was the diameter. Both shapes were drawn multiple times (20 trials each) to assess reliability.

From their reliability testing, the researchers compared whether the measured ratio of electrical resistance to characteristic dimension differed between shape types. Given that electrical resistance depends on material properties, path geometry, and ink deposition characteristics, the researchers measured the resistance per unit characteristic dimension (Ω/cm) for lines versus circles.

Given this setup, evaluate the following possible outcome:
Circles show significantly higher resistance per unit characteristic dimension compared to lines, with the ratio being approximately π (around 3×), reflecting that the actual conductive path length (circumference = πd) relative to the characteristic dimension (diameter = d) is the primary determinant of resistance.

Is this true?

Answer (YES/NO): NO